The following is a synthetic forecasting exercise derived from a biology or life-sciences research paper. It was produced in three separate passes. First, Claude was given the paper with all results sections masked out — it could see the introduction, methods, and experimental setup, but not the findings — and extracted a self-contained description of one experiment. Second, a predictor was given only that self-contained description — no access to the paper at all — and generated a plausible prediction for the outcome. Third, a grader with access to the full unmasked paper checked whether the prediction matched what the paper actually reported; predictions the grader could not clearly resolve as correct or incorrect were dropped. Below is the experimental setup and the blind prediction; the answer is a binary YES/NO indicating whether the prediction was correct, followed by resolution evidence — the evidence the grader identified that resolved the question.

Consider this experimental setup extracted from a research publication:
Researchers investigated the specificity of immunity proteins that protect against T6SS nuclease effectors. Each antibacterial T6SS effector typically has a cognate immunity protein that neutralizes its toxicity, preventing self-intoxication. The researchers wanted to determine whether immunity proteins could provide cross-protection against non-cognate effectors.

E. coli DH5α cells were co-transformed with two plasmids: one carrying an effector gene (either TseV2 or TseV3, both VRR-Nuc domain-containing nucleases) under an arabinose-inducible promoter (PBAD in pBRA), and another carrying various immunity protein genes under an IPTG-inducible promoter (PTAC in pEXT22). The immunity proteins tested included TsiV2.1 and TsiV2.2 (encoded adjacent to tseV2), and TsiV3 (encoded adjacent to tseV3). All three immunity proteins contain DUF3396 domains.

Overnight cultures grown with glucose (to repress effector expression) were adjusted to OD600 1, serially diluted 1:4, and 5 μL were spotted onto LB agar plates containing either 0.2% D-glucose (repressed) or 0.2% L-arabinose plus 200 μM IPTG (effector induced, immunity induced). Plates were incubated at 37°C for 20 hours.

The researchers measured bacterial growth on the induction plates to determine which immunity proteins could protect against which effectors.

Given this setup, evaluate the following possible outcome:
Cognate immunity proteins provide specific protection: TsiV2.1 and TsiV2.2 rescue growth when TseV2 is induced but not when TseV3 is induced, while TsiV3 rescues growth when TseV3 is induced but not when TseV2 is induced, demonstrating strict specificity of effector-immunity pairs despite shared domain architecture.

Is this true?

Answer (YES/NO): NO